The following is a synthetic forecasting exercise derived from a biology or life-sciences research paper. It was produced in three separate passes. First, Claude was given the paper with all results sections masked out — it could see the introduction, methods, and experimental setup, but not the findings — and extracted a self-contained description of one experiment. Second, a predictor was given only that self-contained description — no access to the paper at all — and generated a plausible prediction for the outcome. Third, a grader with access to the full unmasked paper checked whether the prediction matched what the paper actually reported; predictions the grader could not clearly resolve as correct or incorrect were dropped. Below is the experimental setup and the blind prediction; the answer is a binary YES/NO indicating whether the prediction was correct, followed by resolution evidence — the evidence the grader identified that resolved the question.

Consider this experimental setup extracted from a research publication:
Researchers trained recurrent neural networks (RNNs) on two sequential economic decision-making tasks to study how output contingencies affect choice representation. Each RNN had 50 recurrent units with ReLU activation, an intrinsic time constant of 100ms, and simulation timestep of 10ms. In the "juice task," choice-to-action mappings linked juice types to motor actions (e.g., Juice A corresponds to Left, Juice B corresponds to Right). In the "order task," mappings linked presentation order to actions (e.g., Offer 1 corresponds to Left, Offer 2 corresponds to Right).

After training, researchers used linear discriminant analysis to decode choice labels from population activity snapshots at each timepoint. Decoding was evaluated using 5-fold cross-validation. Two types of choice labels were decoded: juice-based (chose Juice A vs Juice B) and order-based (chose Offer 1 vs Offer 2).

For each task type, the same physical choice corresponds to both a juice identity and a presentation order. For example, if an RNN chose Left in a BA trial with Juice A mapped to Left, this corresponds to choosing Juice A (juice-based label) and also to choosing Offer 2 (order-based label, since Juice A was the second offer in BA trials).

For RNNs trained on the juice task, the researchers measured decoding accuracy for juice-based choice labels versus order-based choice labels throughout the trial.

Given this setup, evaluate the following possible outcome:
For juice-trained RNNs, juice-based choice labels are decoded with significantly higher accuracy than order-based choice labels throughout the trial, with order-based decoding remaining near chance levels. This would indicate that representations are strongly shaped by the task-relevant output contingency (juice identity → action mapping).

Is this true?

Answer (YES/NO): NO